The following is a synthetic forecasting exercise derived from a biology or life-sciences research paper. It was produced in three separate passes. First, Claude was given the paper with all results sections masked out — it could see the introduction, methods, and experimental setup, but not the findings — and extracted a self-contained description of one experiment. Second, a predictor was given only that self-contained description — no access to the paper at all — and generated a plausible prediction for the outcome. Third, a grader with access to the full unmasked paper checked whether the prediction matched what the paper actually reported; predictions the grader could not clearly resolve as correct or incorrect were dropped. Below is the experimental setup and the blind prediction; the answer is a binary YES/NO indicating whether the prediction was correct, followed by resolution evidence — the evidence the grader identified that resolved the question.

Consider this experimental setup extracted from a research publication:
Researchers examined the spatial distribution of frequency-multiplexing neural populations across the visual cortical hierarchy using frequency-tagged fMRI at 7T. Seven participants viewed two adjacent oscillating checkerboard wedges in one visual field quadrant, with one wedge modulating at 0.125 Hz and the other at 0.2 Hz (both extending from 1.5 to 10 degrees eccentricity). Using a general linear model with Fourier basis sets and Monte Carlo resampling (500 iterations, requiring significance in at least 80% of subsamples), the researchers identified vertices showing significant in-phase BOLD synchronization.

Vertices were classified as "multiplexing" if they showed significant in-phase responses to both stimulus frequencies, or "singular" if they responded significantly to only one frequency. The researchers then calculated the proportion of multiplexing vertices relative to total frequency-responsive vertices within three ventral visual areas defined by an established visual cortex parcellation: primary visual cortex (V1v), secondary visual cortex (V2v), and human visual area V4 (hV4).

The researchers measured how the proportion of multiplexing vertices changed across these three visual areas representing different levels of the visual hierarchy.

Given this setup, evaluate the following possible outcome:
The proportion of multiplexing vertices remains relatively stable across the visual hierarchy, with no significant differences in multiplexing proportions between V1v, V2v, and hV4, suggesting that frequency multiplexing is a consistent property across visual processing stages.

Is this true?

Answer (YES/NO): NO